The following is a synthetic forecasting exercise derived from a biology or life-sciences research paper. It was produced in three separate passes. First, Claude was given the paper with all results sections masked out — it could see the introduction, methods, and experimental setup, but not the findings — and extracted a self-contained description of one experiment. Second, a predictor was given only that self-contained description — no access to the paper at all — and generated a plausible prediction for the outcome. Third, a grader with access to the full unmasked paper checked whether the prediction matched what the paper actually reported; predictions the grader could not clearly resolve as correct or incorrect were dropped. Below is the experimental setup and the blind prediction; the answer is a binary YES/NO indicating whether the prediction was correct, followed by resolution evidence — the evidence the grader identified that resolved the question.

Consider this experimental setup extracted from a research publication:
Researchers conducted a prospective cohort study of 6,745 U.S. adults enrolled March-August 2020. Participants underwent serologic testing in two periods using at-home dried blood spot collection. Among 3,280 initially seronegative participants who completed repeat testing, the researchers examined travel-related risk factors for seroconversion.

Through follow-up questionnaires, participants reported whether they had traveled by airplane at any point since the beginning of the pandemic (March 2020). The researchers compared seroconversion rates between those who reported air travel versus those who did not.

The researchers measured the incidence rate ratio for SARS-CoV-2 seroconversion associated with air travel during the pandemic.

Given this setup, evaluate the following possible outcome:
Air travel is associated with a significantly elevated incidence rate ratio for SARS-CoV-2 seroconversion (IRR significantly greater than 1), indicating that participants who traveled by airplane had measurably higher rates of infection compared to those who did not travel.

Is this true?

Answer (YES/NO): YES